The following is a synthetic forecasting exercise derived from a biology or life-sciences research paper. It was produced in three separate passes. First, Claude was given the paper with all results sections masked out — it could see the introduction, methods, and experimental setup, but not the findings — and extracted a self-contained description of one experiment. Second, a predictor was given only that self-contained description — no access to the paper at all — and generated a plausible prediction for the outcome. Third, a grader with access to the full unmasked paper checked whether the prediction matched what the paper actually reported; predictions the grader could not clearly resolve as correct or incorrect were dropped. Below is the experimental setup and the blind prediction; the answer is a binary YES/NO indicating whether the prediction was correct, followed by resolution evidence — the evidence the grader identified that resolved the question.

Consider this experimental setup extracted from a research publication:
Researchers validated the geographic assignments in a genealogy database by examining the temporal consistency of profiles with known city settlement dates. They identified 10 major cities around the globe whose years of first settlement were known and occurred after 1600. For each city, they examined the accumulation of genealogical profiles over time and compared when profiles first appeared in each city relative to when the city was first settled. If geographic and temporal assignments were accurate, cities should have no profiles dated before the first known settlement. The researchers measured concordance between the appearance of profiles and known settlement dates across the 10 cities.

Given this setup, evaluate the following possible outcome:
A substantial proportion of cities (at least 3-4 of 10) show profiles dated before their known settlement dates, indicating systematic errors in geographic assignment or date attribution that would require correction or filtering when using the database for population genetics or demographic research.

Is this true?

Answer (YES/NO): NO